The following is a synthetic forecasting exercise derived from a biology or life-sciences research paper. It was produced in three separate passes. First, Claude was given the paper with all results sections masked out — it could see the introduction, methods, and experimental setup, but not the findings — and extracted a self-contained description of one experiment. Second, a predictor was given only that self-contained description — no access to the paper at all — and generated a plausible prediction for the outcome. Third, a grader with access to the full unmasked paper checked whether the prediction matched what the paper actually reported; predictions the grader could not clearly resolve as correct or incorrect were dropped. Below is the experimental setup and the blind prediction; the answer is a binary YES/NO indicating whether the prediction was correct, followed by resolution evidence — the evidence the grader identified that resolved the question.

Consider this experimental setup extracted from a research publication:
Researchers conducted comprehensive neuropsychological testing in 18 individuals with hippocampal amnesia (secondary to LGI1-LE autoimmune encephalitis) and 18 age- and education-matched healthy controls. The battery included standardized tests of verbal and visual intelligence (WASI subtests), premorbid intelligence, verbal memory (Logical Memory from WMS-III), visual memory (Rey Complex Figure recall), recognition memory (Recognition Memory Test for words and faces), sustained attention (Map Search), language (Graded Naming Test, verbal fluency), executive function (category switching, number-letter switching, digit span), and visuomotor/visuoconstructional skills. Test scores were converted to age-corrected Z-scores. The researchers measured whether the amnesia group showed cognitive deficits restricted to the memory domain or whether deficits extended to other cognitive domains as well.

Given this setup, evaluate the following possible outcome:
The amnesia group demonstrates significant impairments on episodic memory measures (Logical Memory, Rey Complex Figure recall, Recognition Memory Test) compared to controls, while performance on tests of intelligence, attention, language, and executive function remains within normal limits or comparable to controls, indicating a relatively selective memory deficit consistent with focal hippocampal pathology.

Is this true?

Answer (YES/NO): YES